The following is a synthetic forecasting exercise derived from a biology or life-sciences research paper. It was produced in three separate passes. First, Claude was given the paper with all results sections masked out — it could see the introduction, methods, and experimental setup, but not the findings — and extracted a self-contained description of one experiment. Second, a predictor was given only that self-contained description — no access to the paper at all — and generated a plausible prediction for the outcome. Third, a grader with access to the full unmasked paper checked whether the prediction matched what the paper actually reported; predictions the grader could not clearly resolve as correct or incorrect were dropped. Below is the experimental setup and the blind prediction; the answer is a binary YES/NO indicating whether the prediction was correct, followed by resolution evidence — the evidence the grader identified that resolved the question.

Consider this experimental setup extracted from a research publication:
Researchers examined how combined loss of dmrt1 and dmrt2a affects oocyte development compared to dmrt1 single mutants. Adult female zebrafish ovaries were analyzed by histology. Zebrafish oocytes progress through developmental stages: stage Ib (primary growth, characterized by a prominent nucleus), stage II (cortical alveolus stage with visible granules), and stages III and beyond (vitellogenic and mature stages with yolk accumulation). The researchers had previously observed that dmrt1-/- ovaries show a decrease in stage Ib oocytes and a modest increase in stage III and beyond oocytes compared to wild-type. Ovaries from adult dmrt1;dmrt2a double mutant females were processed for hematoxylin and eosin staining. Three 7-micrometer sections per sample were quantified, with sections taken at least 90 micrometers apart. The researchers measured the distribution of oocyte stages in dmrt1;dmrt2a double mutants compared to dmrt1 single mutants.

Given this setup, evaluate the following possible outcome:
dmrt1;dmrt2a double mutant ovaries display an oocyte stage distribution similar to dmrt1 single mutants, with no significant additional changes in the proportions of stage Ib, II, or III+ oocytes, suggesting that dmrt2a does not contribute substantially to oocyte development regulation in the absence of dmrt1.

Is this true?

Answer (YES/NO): NO